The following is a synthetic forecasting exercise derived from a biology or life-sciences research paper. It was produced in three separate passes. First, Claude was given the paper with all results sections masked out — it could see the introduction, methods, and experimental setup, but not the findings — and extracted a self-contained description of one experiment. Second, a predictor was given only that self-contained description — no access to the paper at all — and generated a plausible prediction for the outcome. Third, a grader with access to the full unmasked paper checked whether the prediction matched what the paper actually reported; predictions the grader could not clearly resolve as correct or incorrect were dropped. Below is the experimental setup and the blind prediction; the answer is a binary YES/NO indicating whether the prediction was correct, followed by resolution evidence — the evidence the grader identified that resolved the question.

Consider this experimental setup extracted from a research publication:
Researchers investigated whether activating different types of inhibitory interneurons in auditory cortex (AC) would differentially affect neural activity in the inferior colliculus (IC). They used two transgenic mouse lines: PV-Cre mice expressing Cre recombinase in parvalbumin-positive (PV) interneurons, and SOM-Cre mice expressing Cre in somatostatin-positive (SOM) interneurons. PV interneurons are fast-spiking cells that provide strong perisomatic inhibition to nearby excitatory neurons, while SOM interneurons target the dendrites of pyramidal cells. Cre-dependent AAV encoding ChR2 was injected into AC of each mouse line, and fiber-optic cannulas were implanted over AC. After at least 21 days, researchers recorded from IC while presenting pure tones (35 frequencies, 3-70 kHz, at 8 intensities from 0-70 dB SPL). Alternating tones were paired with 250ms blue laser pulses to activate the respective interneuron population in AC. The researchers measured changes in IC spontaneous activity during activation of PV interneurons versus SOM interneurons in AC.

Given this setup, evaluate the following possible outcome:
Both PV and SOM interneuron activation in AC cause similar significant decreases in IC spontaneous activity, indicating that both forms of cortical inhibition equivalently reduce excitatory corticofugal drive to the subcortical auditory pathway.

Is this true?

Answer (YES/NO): NO